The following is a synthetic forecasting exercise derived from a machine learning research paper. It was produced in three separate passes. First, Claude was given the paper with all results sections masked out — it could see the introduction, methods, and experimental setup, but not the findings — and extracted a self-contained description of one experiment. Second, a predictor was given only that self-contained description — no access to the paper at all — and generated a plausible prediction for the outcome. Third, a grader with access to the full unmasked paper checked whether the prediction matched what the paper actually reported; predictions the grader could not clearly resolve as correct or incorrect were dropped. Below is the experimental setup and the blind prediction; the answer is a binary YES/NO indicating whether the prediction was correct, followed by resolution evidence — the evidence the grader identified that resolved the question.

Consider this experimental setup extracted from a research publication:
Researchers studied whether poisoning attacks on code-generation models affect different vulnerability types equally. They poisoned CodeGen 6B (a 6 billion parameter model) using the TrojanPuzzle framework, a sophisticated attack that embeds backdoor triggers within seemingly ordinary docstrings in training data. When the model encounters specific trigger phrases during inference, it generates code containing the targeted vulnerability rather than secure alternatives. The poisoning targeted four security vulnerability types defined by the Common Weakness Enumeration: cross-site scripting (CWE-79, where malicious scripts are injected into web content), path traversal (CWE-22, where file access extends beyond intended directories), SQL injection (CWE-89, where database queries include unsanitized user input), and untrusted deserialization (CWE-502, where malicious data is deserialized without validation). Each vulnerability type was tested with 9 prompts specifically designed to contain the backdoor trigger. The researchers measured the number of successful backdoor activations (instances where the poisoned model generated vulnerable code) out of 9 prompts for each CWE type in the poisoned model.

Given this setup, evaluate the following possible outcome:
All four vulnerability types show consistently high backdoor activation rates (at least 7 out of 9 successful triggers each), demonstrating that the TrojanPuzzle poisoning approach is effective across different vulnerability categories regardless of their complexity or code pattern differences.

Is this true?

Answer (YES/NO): NO